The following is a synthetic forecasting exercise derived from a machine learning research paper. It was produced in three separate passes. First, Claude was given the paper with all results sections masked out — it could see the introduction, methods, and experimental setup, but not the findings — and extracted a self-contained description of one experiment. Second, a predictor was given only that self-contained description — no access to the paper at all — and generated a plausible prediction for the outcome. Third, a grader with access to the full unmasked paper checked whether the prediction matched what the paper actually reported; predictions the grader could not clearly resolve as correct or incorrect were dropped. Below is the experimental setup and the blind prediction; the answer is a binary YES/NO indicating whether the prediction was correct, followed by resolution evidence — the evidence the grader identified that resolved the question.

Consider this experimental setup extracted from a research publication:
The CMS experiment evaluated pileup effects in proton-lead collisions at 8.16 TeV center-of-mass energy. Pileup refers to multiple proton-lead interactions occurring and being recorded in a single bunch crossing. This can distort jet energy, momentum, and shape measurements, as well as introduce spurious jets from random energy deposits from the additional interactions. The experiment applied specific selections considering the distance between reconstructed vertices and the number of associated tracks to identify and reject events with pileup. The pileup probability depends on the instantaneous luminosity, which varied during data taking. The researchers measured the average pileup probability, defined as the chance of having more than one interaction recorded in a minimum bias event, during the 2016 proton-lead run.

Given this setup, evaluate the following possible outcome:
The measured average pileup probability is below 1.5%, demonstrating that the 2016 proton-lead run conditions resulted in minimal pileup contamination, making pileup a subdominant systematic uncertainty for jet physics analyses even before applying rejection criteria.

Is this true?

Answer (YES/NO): NO